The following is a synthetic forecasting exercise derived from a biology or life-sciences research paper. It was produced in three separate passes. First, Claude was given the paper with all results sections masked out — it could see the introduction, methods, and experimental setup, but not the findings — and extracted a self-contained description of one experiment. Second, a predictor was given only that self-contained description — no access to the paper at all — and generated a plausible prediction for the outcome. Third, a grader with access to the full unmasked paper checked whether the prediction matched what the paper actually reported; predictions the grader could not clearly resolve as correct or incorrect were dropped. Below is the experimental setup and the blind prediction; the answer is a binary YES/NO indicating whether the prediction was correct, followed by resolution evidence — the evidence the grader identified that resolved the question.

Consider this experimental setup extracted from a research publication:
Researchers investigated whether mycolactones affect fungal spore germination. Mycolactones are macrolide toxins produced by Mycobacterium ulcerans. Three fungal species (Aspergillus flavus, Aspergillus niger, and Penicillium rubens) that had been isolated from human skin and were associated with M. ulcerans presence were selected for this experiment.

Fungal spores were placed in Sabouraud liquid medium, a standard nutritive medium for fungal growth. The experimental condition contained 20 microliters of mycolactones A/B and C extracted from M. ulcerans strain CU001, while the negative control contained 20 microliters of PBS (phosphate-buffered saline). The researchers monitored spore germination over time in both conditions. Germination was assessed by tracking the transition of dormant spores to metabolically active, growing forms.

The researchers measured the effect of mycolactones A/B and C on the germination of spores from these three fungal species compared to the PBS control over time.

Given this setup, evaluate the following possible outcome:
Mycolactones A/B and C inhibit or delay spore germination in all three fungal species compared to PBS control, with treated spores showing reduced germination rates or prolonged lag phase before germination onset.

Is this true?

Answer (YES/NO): NO